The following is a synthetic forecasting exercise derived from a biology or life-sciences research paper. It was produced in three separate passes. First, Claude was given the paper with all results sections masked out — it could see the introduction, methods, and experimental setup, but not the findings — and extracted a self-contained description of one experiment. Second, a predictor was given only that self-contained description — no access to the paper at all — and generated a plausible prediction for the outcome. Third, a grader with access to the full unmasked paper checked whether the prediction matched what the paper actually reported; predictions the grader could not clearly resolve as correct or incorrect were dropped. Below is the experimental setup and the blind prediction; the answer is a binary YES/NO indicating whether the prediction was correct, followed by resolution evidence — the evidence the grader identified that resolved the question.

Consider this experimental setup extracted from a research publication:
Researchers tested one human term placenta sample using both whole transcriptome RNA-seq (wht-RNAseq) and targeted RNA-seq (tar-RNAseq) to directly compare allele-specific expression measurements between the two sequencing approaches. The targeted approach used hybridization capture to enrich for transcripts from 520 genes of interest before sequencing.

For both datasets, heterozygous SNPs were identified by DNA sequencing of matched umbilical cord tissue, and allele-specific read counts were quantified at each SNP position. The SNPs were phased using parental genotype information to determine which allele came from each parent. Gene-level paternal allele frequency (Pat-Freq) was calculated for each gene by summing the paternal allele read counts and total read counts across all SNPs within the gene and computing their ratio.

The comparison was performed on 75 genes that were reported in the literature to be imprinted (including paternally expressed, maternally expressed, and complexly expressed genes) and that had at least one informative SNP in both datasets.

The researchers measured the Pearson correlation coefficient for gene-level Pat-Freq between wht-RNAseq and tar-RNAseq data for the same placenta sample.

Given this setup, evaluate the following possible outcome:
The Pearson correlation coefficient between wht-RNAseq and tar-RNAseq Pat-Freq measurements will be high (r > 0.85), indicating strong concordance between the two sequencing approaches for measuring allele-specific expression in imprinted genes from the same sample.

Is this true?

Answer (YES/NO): YES